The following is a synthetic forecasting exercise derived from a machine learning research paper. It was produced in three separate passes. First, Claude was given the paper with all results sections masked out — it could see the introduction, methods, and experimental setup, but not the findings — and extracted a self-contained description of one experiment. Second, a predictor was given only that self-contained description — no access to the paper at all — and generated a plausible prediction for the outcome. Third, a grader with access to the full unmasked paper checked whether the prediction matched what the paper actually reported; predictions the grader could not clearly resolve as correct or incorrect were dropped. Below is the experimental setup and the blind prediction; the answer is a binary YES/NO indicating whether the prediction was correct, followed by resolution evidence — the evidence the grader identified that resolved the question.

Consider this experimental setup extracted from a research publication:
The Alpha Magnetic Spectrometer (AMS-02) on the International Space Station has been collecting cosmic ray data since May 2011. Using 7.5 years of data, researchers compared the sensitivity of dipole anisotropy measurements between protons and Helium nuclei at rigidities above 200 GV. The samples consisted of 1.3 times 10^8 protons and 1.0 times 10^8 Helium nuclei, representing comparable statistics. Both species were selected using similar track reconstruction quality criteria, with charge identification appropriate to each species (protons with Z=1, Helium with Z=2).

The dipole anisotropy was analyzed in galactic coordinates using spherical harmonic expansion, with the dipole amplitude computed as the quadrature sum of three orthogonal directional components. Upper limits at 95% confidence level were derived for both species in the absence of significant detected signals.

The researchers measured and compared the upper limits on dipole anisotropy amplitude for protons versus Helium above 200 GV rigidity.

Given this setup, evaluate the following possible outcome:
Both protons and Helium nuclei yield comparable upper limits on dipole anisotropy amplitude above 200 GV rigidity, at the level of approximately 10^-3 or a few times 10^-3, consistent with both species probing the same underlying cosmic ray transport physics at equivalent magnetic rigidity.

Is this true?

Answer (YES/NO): YES